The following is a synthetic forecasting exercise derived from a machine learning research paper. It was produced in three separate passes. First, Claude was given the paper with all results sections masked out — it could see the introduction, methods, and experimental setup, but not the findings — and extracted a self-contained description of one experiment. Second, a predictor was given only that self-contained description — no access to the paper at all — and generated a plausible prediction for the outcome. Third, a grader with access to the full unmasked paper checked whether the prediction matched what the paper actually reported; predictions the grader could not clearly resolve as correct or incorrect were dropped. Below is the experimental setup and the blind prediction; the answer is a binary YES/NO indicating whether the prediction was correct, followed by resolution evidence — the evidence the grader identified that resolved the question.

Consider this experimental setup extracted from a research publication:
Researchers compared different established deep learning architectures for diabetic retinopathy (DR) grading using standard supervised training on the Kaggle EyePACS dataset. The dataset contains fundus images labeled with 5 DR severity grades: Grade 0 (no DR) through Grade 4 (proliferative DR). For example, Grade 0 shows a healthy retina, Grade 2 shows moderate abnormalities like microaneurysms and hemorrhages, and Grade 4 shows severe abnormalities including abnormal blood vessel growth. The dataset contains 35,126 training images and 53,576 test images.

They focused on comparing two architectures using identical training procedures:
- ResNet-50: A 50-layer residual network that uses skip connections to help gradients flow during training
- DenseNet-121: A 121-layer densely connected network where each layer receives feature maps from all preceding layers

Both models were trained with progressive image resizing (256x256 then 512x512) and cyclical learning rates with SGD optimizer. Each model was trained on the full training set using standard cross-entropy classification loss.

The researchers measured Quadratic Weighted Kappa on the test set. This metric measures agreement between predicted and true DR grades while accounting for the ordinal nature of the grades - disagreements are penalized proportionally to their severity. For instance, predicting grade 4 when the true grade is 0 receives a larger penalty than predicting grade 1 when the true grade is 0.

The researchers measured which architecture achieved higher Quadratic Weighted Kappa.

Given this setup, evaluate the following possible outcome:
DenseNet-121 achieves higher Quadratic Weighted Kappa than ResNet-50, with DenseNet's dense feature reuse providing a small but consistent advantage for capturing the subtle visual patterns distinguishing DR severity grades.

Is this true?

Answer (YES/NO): YES